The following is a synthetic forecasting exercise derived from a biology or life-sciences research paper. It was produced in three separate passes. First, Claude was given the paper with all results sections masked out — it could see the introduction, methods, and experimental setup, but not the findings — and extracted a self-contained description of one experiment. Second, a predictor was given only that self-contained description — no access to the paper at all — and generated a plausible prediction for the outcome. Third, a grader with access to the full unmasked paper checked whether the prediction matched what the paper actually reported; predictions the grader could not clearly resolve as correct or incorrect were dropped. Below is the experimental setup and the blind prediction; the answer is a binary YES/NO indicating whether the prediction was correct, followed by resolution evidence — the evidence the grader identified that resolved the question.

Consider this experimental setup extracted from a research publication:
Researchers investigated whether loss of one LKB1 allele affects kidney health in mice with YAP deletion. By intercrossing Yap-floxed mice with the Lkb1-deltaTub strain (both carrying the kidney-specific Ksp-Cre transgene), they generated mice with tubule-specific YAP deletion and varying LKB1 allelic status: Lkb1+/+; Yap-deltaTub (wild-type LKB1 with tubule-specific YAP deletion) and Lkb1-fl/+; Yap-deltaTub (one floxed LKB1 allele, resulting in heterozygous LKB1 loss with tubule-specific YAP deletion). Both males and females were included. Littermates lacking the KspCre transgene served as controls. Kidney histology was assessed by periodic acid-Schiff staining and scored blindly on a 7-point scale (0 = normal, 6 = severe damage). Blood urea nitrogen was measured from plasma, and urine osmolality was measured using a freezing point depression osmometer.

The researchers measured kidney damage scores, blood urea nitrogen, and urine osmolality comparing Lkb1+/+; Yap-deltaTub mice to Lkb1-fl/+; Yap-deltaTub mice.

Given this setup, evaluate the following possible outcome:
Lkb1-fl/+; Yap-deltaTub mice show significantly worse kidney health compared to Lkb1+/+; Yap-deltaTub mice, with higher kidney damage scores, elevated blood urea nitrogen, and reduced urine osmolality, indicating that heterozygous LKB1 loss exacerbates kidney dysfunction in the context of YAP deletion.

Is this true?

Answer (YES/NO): NO